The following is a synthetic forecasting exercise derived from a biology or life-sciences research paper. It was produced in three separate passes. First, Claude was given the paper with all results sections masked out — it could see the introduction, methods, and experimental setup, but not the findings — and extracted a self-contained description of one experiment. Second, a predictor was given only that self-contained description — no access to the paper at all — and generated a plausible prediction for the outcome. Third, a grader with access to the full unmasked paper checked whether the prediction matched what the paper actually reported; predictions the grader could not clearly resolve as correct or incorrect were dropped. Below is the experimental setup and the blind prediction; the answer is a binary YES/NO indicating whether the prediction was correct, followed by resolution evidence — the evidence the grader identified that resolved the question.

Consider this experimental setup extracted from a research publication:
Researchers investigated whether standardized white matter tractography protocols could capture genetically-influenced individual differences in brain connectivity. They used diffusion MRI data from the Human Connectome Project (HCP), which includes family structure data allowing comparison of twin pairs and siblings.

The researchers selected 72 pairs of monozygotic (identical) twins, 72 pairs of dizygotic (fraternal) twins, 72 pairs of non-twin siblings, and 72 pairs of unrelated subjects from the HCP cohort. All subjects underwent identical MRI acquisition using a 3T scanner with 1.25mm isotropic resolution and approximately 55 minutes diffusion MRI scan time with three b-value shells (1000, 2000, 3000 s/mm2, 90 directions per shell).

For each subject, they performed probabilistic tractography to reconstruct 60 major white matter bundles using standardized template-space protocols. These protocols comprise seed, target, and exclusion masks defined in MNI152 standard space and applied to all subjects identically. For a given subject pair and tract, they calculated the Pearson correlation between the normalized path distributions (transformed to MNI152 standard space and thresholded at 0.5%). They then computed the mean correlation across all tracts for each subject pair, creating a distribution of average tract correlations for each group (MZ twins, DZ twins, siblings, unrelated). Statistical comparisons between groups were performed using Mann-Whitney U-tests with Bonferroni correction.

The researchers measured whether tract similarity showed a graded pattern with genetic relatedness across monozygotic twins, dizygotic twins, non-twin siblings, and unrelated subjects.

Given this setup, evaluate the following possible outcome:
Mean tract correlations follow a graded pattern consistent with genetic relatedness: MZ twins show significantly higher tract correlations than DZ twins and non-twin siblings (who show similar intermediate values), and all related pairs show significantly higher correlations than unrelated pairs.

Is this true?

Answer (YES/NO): YES